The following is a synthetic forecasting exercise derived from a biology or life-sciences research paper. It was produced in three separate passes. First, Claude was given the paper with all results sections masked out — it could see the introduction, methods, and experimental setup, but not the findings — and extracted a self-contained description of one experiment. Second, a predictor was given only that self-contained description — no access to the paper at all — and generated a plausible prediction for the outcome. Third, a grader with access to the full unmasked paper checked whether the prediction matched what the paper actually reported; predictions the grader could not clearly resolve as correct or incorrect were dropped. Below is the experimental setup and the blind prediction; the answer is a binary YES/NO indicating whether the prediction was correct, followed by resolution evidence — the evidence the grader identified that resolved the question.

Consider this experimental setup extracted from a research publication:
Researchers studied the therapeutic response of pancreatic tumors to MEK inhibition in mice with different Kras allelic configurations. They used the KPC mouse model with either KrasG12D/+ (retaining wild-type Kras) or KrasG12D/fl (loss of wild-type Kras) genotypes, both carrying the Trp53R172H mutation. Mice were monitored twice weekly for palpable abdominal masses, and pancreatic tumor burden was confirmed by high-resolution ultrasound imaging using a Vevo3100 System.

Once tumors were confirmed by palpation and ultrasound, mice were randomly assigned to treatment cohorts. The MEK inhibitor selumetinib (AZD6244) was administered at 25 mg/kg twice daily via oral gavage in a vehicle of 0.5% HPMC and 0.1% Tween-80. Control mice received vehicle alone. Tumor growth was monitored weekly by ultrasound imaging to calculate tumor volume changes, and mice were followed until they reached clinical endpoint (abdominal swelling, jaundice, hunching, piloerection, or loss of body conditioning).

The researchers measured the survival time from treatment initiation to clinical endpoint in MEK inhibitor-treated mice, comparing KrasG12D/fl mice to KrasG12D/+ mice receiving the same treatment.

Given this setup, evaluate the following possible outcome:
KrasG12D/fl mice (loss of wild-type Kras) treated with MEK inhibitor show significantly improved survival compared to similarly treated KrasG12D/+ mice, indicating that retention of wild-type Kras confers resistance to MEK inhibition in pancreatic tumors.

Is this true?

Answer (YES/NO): YES